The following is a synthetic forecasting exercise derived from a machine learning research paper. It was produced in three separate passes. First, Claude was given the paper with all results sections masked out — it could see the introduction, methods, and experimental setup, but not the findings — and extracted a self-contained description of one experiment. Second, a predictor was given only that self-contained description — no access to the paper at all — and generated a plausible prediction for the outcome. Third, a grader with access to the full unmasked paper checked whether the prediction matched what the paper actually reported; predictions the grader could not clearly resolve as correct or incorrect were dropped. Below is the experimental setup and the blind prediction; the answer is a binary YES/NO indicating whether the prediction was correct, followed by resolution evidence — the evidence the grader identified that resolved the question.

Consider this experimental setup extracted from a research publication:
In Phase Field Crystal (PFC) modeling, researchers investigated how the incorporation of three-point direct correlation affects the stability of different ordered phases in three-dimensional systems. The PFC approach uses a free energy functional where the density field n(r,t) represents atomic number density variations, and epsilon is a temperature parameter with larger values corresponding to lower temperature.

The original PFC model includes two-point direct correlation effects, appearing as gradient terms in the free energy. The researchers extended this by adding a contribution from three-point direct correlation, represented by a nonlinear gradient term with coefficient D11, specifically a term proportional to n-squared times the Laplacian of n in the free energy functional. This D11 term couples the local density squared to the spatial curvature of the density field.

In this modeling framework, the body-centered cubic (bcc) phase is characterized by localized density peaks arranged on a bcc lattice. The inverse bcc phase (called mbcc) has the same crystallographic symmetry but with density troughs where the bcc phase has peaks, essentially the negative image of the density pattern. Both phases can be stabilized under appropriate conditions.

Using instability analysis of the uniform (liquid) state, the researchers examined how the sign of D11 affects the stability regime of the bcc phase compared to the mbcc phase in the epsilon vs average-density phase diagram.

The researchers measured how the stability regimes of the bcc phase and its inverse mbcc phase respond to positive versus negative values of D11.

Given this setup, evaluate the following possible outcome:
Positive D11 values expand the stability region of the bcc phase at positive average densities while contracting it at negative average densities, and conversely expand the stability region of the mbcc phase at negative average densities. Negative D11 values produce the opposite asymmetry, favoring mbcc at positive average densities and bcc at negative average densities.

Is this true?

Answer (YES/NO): NO